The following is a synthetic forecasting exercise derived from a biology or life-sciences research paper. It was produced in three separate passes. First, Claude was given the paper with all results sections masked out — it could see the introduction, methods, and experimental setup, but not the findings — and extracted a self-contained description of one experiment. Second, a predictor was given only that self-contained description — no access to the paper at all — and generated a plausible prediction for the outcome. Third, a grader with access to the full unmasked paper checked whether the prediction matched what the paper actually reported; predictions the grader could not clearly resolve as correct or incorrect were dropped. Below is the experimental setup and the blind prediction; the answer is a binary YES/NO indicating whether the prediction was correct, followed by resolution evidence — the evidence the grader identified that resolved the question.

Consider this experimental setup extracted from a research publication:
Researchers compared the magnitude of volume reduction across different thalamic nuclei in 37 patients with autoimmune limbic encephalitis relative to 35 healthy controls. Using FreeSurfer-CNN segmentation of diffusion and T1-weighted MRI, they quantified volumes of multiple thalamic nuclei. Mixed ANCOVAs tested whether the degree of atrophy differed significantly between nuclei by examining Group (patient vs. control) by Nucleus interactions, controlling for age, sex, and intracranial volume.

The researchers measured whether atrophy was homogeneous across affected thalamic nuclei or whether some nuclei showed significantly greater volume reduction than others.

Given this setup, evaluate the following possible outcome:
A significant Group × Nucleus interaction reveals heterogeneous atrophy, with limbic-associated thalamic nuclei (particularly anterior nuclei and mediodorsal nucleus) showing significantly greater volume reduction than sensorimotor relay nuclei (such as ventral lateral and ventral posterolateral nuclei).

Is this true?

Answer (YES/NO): NO